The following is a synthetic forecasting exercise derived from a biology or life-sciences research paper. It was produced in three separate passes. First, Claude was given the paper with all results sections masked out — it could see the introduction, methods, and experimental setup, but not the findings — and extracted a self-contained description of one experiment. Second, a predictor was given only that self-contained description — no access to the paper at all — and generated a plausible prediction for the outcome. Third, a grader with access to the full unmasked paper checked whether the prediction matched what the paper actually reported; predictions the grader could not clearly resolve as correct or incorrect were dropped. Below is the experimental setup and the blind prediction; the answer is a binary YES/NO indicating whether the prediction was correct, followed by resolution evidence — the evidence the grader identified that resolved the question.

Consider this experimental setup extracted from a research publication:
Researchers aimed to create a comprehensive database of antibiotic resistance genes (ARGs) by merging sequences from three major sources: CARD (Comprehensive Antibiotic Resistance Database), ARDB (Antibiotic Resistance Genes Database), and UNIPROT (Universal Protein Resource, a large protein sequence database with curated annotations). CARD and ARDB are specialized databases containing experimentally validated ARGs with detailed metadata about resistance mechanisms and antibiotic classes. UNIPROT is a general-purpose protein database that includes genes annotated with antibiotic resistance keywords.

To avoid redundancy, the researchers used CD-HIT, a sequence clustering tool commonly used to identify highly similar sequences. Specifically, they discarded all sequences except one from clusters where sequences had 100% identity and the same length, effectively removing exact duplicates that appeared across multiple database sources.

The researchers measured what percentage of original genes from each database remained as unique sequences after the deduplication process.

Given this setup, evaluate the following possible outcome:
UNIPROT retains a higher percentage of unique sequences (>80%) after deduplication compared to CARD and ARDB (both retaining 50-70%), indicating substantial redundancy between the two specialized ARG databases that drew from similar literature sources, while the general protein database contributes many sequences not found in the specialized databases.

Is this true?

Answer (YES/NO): NO